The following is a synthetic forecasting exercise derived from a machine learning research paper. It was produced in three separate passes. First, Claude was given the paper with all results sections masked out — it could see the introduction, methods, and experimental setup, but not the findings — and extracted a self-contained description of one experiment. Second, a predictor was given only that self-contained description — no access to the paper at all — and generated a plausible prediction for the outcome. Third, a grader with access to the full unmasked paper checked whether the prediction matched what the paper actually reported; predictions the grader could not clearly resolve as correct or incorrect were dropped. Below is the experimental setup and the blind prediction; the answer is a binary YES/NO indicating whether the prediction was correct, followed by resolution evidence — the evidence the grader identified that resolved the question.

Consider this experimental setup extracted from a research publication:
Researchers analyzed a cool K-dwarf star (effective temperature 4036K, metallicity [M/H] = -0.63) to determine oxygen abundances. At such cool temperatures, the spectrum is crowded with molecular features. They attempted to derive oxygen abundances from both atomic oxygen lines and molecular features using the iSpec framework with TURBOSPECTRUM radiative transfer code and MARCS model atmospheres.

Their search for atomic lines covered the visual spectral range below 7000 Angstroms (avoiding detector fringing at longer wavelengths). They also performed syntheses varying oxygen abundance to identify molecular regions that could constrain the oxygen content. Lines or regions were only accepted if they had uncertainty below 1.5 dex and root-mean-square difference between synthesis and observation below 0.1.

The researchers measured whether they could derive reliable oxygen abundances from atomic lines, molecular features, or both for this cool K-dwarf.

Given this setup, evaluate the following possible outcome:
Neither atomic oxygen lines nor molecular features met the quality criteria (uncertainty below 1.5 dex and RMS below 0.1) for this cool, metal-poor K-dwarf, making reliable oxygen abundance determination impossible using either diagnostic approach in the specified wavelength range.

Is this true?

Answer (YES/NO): NO